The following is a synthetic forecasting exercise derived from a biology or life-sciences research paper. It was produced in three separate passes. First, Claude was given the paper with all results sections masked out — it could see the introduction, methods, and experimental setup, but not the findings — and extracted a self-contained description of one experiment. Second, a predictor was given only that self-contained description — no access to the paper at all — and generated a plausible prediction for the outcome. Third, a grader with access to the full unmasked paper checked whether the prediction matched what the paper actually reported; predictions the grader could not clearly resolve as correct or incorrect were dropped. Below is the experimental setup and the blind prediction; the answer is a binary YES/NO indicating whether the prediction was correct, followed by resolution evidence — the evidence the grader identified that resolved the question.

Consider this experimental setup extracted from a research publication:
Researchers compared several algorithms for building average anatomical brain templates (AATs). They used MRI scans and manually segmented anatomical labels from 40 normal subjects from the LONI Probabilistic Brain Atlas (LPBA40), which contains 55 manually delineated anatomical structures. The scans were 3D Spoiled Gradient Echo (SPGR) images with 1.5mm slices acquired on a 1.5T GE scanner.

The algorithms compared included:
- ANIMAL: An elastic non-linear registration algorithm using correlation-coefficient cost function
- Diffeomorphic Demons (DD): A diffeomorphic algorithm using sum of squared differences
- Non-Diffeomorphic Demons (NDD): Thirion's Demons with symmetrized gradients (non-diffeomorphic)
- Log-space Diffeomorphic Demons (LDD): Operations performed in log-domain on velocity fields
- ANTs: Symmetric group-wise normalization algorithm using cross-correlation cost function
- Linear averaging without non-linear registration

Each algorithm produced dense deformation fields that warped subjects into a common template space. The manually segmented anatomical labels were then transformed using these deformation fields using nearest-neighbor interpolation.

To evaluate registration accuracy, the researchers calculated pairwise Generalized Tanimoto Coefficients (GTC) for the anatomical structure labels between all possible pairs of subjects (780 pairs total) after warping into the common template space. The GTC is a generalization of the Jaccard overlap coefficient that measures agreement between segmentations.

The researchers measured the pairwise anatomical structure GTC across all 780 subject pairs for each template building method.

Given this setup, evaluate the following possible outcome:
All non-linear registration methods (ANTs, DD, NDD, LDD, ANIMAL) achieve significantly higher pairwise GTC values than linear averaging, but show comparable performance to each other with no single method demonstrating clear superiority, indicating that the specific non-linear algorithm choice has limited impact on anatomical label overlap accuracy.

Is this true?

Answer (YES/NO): NO